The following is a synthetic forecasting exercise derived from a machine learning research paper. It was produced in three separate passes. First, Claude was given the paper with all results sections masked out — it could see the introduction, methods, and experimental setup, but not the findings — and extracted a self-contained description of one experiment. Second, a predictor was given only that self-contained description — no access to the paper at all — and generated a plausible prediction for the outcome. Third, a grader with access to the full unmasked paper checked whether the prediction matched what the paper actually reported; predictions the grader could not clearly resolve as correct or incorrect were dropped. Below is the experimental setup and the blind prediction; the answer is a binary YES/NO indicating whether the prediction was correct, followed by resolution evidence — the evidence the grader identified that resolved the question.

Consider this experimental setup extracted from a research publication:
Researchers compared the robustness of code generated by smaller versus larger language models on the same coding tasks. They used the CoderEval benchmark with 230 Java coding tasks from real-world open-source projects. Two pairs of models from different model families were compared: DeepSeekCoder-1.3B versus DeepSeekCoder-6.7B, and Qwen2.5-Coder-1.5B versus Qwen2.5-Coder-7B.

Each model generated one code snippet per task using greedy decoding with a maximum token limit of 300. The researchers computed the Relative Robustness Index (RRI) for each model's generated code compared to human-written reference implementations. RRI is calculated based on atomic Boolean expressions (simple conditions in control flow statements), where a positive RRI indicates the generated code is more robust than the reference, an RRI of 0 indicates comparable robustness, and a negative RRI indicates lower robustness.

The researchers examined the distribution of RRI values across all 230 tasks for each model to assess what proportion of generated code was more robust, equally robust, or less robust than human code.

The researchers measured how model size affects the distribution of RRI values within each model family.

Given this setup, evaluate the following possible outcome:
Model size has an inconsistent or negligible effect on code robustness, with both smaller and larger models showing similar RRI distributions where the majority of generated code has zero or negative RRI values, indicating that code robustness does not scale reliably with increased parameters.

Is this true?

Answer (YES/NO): NO